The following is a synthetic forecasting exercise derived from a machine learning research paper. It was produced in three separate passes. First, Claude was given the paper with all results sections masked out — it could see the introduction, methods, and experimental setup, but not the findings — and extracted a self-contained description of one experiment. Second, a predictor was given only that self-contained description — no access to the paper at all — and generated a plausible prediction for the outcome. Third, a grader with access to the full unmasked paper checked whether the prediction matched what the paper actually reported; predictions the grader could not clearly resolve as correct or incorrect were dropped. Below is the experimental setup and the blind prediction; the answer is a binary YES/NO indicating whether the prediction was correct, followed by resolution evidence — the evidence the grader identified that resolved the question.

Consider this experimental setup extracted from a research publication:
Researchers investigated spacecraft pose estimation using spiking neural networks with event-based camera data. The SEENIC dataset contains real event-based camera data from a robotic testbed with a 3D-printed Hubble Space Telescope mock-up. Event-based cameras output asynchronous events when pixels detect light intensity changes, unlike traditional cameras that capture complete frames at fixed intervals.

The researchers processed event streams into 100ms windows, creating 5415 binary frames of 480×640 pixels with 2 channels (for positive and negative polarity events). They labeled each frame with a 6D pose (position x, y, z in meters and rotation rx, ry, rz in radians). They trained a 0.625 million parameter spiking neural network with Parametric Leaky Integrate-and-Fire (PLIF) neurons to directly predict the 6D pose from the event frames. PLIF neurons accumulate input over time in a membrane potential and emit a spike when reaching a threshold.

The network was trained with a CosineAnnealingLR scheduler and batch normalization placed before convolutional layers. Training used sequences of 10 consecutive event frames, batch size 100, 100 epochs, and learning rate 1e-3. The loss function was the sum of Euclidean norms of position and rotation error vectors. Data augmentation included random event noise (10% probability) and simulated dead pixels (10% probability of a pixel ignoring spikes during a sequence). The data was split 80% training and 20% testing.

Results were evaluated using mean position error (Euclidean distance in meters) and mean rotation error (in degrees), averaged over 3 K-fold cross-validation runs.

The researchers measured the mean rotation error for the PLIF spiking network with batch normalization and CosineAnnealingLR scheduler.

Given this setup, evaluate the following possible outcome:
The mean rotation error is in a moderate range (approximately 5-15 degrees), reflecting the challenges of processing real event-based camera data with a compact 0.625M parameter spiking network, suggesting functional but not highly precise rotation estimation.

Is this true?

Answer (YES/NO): YES